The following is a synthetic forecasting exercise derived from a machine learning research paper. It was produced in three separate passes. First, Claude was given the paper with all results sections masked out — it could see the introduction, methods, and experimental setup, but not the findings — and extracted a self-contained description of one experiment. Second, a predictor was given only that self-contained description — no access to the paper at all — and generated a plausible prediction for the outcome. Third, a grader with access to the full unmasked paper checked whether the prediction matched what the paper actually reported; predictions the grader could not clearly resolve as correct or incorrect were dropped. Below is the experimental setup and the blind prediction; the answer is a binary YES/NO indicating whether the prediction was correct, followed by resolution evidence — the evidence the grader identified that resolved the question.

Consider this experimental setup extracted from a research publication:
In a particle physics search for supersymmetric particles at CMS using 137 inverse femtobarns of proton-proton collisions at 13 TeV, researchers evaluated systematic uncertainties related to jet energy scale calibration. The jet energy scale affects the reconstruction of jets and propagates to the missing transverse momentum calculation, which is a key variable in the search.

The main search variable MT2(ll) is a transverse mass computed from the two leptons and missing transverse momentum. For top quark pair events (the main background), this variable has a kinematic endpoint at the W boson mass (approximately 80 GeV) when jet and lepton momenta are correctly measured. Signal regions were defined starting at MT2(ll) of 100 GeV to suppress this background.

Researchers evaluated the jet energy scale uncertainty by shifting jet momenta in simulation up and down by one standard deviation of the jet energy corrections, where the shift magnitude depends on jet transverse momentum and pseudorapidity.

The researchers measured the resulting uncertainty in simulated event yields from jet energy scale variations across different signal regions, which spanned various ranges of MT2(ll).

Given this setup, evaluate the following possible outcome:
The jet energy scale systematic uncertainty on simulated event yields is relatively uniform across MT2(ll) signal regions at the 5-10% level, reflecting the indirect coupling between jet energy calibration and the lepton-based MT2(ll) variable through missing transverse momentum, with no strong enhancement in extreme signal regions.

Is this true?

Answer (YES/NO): NO